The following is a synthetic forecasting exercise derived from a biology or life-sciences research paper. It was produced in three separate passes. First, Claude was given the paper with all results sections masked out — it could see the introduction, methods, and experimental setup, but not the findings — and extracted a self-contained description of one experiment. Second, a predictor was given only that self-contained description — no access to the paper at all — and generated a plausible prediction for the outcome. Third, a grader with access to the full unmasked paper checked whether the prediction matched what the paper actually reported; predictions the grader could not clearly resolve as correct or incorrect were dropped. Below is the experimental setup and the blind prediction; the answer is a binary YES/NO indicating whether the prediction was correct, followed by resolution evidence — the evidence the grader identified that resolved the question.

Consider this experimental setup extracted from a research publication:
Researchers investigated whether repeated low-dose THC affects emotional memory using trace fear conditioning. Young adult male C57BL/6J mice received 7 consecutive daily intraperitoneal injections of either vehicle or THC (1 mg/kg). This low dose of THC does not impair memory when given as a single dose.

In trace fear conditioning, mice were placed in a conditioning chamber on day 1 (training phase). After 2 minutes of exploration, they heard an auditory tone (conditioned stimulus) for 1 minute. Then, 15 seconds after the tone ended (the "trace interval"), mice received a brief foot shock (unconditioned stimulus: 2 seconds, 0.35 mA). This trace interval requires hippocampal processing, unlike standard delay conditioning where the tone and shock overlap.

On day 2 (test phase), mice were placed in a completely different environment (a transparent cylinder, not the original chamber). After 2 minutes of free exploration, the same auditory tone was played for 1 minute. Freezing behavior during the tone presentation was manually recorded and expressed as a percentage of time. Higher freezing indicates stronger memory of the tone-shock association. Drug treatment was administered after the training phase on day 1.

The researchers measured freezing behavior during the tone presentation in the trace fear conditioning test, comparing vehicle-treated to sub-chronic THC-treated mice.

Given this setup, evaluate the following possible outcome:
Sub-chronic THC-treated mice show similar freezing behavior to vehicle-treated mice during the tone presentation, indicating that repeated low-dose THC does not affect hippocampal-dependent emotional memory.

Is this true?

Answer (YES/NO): NO